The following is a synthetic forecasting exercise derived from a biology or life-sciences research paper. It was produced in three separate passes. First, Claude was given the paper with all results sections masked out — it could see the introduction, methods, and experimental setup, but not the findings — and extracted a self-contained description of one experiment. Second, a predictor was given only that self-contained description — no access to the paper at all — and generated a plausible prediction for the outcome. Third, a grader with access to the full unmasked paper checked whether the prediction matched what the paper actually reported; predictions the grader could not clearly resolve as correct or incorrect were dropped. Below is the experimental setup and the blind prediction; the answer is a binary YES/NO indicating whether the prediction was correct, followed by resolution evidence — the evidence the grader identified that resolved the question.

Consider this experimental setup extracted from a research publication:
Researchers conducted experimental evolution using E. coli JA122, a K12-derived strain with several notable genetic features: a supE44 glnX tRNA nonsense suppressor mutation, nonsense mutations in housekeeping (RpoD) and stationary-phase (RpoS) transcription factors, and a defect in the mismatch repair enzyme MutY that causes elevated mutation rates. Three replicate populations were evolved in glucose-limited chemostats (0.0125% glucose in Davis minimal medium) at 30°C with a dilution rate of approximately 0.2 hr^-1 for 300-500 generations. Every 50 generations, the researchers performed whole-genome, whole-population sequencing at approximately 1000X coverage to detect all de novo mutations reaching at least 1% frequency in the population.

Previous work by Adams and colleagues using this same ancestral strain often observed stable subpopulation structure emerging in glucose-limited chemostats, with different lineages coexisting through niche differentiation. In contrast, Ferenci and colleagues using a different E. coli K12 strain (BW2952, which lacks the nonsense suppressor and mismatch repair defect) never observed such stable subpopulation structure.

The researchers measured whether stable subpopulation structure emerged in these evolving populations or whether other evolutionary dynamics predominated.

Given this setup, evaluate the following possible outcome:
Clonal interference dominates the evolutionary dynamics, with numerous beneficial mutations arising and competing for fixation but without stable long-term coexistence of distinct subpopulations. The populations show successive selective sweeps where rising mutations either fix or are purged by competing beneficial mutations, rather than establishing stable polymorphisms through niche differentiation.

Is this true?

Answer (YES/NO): YES